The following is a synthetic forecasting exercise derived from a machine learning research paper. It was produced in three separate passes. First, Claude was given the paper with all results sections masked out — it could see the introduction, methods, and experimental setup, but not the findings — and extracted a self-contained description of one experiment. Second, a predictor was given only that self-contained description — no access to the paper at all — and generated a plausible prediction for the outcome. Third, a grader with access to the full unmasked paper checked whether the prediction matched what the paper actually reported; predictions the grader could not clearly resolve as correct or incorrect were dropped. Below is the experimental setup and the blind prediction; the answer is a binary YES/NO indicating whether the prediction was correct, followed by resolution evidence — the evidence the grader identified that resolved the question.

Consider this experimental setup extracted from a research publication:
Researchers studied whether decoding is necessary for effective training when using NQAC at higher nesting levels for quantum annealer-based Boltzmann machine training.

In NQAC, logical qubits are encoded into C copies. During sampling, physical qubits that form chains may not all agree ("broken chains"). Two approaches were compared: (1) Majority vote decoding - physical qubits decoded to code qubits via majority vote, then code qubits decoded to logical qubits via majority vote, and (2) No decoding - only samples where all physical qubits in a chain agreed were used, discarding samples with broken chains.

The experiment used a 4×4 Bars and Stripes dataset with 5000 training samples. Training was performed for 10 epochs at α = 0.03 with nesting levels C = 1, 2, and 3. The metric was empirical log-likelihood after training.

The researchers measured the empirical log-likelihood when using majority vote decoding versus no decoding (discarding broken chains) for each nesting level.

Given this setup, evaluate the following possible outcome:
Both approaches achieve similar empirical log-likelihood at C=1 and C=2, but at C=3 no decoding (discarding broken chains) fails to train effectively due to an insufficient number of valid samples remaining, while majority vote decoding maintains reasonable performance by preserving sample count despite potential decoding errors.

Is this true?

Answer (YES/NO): NO